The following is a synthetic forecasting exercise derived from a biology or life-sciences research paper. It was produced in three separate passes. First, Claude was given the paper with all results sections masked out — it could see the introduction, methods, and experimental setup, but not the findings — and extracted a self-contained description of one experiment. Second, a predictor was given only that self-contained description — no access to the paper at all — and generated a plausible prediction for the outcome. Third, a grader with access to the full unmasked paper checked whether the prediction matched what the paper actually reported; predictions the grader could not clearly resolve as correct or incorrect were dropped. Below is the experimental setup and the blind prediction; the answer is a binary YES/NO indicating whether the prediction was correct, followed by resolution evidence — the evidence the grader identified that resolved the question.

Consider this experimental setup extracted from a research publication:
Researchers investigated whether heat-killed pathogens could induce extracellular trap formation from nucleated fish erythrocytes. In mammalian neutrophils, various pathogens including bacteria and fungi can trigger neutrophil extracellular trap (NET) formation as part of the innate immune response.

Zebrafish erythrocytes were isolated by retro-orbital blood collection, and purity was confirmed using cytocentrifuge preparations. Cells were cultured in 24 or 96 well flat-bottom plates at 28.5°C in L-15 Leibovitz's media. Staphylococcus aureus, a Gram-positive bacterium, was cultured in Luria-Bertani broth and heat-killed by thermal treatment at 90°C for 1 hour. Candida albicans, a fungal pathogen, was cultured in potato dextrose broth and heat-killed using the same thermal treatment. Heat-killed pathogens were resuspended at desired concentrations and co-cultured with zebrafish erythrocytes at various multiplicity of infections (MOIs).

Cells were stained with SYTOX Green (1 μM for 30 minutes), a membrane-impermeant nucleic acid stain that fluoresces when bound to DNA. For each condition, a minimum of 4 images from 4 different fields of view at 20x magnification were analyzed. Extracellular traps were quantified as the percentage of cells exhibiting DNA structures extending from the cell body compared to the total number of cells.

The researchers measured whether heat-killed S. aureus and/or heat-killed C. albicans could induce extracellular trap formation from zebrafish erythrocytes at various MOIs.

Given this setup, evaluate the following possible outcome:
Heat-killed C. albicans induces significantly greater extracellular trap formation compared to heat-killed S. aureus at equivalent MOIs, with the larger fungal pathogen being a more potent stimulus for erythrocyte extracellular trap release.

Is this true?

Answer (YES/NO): YES